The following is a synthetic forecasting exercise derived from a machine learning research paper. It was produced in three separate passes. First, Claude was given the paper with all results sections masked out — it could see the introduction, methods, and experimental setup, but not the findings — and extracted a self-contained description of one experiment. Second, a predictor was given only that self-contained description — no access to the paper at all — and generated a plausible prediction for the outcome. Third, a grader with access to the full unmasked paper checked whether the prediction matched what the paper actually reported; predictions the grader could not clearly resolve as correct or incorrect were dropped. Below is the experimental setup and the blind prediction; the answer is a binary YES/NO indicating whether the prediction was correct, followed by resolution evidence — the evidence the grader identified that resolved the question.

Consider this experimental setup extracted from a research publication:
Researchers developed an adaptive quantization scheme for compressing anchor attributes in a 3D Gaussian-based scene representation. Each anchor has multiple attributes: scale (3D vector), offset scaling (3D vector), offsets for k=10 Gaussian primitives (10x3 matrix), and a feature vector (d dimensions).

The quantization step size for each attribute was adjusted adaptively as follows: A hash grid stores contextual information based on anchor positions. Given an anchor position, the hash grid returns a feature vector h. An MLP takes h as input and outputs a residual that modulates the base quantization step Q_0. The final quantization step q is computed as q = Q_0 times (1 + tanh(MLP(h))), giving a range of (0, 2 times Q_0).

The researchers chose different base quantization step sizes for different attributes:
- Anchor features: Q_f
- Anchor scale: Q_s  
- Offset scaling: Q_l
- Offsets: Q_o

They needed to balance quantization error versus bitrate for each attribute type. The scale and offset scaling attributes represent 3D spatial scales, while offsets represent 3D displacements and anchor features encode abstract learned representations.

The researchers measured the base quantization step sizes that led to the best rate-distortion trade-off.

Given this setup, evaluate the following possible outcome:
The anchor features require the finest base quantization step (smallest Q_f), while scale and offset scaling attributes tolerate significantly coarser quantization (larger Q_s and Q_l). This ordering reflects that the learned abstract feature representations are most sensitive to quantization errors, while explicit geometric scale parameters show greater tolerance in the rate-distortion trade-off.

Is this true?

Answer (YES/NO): NO